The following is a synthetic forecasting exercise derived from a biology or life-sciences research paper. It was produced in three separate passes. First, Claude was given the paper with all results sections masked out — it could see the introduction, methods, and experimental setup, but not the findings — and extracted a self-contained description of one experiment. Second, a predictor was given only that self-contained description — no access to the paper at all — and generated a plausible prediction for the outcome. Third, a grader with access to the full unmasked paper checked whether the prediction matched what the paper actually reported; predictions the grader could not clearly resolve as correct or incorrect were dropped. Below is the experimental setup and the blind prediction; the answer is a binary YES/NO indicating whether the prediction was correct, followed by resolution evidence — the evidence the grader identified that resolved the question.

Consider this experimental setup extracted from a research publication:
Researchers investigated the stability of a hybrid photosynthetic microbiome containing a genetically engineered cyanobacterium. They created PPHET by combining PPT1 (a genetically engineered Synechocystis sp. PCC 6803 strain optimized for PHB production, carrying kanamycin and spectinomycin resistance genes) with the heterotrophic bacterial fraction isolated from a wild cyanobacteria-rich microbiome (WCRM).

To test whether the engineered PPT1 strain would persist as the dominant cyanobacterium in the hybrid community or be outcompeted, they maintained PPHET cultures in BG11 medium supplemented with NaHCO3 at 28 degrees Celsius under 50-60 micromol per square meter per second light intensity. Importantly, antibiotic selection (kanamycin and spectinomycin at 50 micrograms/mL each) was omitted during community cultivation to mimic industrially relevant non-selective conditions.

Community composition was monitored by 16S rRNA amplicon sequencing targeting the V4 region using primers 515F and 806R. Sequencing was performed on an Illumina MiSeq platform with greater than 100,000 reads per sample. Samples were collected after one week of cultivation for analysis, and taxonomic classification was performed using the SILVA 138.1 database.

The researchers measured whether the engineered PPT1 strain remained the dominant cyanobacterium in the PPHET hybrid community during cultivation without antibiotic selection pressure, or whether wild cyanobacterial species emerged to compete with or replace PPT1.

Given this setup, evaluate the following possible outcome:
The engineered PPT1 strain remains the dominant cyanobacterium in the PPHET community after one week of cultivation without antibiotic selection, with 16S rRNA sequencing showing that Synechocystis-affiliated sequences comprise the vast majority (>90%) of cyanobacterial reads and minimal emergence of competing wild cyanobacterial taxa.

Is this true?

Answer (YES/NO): YES